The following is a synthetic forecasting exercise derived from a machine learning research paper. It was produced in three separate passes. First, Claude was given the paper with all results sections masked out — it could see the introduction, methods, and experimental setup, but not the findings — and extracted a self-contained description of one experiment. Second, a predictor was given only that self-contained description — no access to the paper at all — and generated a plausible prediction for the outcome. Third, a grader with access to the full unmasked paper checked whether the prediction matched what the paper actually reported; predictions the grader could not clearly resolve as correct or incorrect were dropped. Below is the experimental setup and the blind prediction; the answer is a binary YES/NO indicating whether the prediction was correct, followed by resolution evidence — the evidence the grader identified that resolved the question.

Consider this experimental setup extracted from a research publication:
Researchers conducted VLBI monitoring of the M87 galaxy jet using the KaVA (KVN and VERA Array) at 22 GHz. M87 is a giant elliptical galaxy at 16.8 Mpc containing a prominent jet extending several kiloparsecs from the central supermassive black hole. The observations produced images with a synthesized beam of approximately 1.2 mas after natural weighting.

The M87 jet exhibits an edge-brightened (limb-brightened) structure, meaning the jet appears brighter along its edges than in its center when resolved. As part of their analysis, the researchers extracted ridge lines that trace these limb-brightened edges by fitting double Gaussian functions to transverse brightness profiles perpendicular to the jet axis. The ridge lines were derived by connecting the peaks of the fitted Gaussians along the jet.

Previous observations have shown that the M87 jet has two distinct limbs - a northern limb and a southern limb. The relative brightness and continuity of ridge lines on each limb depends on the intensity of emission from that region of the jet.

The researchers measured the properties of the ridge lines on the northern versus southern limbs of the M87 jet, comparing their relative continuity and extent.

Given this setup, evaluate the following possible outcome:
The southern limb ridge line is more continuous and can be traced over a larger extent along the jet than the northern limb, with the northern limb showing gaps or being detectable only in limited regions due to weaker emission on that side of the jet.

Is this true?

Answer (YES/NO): YES